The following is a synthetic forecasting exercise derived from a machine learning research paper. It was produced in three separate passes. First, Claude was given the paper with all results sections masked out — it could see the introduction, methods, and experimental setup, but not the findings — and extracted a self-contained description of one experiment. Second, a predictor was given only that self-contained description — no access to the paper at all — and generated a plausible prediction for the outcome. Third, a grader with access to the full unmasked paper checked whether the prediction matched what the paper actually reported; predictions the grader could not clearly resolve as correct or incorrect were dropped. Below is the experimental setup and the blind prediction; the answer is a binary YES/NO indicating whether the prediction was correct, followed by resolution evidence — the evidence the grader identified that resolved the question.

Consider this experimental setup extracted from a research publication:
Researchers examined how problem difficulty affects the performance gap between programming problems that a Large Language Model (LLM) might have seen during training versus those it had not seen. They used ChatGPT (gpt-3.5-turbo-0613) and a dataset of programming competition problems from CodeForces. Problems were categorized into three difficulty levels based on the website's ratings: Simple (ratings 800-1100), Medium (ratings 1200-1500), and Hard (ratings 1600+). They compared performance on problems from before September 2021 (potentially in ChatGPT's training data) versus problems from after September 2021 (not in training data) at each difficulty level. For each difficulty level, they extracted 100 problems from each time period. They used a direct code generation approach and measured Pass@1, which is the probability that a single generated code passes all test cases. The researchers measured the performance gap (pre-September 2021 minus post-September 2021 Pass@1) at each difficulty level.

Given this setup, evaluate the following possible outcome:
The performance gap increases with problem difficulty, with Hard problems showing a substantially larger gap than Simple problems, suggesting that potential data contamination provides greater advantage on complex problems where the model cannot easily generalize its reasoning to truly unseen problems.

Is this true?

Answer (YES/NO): NO